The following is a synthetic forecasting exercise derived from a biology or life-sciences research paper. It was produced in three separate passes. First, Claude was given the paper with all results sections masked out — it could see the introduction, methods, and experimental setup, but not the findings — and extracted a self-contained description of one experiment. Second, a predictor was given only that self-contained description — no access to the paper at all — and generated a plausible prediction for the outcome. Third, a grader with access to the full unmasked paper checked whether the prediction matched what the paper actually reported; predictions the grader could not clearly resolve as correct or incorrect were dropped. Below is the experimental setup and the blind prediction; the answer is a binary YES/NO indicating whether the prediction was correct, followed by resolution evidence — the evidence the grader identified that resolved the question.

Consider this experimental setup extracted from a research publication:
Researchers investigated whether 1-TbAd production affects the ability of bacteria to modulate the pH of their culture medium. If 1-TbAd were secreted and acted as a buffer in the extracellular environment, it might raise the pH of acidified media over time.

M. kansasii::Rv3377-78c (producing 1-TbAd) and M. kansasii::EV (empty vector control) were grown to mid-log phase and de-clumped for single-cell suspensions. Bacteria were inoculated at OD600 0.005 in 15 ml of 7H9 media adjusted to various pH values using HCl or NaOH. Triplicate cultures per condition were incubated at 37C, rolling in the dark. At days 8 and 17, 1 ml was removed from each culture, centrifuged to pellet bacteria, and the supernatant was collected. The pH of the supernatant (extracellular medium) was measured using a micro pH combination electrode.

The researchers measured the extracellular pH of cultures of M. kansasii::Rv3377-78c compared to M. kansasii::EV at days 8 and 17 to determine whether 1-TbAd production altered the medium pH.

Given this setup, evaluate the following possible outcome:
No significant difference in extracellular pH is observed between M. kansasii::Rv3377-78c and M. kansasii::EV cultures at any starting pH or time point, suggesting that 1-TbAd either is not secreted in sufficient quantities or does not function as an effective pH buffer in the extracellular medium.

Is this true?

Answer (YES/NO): YES